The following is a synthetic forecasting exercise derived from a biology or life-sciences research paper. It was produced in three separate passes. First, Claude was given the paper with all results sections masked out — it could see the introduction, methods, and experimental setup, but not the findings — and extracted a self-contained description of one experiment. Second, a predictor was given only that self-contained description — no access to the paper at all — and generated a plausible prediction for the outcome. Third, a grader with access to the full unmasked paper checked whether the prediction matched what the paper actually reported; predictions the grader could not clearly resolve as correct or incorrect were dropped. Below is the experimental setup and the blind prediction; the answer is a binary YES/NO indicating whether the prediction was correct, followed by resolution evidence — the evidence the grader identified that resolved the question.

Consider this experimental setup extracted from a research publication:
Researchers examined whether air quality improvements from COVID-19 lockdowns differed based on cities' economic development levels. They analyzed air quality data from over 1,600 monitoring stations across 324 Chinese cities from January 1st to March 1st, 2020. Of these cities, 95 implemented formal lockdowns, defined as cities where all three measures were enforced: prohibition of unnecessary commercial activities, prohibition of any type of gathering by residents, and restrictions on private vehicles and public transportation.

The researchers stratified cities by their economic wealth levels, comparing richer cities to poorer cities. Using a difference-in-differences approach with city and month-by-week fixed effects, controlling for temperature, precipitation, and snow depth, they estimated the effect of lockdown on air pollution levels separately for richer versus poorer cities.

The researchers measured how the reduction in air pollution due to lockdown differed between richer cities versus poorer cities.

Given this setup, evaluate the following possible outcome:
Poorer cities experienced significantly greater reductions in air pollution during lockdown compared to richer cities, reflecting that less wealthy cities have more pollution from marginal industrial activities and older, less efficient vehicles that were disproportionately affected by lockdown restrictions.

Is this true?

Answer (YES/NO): NO